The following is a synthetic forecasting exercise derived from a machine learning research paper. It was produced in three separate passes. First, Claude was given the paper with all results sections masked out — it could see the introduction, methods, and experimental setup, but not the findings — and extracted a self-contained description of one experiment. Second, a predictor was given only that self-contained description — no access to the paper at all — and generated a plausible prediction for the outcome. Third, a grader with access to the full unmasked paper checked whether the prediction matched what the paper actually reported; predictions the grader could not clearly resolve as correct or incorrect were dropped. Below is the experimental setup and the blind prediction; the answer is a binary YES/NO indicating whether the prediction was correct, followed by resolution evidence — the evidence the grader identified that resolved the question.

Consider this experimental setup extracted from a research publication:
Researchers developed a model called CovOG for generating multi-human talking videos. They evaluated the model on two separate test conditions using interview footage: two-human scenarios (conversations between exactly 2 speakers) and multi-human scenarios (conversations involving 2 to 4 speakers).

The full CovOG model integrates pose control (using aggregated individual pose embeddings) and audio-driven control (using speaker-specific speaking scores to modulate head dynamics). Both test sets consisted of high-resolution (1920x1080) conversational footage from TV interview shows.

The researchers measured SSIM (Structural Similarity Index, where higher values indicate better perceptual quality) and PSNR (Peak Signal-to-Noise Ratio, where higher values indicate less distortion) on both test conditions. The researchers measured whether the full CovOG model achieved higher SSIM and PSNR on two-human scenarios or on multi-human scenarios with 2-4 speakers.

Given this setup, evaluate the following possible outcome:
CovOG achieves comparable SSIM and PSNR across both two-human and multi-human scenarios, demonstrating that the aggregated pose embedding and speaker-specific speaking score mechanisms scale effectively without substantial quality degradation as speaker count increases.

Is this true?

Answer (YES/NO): NO